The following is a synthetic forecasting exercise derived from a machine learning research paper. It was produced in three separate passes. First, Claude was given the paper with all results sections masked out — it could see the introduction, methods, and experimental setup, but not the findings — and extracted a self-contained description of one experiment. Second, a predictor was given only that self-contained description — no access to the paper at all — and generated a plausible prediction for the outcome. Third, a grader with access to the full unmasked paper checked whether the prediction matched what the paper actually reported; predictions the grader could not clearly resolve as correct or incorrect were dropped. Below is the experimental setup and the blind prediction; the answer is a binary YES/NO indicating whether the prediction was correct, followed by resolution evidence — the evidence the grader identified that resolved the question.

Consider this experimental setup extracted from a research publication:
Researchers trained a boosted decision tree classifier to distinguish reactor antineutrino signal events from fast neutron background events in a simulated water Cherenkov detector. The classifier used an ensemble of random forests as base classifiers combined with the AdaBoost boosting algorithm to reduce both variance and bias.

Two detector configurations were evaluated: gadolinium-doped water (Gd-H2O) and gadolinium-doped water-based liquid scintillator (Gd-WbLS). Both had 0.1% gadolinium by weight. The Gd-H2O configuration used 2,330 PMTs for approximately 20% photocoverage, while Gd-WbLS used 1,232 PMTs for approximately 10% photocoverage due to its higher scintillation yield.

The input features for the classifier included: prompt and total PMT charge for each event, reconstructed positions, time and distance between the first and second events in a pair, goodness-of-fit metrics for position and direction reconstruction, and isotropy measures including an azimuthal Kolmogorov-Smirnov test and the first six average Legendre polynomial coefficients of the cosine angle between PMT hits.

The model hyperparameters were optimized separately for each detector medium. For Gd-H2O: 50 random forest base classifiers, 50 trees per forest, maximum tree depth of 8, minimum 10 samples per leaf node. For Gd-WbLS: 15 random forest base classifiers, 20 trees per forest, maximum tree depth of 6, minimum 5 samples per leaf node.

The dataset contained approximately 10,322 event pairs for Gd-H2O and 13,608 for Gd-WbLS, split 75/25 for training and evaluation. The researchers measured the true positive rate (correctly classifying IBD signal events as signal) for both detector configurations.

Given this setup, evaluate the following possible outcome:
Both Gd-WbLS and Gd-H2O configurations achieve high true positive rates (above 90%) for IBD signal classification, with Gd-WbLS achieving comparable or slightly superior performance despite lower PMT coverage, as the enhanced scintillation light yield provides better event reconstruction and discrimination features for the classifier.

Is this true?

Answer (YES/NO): YES